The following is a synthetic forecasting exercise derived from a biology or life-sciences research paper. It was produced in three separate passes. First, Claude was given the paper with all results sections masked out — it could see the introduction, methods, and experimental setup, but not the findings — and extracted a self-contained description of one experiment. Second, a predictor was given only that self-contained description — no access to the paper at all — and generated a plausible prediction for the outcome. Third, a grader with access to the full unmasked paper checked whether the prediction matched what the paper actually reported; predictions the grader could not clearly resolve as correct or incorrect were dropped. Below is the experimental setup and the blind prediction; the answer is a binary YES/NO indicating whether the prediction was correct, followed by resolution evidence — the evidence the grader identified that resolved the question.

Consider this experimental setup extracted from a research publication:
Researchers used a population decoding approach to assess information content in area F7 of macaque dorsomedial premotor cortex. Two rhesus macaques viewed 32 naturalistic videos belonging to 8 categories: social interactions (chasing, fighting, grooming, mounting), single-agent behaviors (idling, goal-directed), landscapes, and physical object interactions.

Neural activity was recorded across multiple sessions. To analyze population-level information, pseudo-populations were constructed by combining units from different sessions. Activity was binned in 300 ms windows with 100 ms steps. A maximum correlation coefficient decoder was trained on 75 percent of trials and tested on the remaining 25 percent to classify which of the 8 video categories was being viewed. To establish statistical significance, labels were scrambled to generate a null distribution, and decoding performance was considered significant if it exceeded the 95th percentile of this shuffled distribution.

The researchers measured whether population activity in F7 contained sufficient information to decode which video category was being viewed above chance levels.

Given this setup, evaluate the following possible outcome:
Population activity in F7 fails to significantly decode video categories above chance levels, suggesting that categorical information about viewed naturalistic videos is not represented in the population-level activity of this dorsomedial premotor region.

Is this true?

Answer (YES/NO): NO